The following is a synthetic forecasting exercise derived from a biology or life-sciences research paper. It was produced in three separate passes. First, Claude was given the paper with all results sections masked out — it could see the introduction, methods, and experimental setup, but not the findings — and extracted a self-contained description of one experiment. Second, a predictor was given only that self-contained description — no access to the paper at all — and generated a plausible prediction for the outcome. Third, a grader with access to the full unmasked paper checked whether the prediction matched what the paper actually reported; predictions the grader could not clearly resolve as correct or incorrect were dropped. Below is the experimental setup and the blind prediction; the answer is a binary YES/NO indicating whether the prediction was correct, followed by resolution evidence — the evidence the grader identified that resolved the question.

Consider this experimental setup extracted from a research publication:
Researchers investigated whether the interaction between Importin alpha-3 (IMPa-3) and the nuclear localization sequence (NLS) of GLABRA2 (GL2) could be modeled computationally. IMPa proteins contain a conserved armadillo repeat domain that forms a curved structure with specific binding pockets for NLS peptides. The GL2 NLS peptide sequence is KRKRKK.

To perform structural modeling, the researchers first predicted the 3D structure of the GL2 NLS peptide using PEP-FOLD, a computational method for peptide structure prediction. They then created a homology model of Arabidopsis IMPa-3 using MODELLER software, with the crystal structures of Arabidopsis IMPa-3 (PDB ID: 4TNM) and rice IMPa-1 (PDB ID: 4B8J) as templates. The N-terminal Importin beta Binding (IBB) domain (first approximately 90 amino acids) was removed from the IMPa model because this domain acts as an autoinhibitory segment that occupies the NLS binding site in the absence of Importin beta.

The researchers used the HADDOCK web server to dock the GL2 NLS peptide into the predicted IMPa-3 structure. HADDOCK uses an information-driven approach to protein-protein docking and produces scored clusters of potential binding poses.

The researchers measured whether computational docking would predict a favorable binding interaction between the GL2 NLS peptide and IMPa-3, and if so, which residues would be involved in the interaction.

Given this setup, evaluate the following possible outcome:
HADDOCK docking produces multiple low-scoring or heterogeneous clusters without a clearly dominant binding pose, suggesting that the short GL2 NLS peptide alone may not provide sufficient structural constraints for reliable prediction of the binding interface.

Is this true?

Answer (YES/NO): NO